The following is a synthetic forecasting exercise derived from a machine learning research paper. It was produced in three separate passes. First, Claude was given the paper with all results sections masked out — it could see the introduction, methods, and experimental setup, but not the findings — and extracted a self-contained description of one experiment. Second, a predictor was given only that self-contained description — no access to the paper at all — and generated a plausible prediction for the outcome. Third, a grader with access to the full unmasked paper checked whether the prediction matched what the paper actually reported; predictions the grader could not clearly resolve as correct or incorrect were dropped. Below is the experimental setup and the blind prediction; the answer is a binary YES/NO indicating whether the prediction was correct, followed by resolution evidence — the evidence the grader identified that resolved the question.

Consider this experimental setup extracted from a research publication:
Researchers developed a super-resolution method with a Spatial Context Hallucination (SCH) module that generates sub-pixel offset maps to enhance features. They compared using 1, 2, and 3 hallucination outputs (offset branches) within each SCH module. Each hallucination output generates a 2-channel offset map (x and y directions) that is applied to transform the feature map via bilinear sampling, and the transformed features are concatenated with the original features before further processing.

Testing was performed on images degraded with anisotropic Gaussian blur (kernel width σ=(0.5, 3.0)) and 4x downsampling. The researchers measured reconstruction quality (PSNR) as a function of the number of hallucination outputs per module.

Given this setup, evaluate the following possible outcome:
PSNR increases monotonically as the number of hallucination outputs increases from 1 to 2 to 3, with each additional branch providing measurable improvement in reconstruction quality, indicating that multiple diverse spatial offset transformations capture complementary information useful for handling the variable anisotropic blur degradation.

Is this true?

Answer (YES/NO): NO